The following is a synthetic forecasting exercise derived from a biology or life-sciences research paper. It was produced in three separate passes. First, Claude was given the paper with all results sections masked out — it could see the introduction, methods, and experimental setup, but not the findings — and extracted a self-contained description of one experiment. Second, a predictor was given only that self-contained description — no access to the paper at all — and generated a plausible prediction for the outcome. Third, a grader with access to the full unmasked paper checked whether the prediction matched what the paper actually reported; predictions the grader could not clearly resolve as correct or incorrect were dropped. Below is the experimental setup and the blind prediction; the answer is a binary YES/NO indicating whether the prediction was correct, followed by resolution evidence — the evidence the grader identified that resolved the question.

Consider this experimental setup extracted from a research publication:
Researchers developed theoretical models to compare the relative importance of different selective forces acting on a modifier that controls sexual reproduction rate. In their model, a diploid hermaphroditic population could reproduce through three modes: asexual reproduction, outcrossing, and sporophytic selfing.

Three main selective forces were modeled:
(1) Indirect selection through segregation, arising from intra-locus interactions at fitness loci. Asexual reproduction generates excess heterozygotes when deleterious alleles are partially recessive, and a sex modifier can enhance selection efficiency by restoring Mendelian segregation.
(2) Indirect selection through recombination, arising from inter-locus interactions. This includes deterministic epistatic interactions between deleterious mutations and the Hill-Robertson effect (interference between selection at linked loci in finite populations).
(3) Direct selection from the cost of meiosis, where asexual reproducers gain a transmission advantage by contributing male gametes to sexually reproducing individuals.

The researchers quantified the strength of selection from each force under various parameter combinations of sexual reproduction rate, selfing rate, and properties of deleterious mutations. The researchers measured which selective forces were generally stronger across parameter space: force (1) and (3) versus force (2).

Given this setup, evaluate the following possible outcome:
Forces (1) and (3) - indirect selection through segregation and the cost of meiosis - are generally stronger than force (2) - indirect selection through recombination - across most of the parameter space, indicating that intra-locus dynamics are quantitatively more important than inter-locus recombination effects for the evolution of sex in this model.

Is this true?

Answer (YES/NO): YES